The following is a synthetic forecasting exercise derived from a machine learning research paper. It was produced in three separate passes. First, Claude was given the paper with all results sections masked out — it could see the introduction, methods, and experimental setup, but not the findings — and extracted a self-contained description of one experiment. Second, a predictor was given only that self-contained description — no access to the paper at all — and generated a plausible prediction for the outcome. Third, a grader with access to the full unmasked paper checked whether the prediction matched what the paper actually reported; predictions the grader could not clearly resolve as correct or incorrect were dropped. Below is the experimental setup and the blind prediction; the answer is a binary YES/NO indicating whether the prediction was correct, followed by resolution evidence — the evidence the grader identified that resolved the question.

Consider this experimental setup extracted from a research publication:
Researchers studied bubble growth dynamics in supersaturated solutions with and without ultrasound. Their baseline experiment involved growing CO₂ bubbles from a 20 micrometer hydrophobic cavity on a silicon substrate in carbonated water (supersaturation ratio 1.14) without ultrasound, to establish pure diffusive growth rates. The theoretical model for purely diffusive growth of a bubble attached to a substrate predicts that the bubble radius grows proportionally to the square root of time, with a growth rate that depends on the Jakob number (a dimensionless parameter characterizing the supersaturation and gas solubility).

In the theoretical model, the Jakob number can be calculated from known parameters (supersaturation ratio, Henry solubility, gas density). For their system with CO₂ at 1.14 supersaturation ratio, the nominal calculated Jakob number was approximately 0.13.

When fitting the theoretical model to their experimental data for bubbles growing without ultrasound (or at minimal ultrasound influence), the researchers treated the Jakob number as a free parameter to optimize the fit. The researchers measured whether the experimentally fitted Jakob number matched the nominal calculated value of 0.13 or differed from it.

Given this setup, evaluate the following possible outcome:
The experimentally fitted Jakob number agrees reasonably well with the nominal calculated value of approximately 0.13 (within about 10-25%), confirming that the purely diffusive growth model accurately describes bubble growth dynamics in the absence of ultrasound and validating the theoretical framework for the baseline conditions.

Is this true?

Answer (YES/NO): NO